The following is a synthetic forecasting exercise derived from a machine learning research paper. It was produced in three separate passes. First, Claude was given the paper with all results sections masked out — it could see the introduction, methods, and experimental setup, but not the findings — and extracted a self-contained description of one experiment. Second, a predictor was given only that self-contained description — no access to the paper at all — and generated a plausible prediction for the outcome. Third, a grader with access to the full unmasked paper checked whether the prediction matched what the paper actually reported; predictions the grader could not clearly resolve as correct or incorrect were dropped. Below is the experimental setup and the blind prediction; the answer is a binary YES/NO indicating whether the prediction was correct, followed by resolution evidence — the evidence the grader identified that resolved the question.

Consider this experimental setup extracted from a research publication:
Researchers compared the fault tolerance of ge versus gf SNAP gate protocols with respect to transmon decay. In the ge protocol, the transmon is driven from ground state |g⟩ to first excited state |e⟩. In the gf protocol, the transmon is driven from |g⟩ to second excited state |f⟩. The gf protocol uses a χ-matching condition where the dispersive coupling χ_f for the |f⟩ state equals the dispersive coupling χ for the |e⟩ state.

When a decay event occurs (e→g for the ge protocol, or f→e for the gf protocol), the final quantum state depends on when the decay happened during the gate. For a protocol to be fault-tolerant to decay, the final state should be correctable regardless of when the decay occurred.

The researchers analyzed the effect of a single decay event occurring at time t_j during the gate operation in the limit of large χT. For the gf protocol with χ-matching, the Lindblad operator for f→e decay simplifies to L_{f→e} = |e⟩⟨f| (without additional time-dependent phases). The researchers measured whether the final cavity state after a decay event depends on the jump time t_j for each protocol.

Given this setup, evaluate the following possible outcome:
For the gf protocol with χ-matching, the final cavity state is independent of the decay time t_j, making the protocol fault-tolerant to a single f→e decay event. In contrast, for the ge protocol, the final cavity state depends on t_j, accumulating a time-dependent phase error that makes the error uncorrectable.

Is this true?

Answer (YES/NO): YES